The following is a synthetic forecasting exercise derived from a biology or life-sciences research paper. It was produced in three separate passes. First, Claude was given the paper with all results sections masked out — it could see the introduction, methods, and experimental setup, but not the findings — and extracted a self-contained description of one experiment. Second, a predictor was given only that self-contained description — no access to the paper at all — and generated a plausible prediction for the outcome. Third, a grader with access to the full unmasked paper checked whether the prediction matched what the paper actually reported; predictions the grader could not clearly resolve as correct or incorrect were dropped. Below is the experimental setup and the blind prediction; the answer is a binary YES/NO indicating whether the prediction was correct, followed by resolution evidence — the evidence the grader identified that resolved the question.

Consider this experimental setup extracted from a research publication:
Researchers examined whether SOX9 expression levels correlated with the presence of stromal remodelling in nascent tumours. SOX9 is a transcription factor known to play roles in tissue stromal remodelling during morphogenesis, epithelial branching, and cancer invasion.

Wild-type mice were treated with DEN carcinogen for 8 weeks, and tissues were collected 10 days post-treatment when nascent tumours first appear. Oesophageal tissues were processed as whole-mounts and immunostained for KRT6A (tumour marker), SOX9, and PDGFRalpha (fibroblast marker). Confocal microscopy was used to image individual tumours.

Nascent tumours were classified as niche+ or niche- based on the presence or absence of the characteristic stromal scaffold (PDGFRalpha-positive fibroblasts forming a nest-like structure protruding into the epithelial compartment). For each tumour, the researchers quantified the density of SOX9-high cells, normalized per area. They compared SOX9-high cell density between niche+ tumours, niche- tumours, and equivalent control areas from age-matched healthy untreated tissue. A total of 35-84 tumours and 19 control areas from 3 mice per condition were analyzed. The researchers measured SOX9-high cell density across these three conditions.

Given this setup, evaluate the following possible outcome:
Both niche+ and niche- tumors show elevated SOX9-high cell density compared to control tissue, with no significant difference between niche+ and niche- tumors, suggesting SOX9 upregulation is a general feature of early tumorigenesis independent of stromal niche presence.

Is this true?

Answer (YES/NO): NO